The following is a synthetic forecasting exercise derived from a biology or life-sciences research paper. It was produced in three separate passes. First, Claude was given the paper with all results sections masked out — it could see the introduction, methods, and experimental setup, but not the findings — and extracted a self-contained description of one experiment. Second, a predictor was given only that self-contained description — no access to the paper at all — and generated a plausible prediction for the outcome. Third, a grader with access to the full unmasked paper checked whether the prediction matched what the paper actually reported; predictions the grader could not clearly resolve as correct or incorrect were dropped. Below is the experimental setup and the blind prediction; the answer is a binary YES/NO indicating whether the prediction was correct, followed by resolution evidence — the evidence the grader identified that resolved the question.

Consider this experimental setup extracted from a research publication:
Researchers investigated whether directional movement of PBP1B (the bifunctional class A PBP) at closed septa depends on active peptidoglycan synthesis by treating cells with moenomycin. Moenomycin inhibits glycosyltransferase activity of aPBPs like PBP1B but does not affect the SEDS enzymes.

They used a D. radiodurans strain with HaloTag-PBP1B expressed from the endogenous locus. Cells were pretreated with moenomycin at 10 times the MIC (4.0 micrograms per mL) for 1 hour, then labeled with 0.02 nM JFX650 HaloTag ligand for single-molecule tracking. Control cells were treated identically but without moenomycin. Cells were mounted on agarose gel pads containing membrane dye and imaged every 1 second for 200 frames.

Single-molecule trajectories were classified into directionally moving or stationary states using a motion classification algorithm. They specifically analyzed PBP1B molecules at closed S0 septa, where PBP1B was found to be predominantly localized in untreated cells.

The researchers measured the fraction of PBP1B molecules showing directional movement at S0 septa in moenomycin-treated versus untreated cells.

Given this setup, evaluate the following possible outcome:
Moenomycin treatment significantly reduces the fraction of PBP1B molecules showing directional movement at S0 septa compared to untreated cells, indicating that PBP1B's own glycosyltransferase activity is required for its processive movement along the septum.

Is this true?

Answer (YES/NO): YES